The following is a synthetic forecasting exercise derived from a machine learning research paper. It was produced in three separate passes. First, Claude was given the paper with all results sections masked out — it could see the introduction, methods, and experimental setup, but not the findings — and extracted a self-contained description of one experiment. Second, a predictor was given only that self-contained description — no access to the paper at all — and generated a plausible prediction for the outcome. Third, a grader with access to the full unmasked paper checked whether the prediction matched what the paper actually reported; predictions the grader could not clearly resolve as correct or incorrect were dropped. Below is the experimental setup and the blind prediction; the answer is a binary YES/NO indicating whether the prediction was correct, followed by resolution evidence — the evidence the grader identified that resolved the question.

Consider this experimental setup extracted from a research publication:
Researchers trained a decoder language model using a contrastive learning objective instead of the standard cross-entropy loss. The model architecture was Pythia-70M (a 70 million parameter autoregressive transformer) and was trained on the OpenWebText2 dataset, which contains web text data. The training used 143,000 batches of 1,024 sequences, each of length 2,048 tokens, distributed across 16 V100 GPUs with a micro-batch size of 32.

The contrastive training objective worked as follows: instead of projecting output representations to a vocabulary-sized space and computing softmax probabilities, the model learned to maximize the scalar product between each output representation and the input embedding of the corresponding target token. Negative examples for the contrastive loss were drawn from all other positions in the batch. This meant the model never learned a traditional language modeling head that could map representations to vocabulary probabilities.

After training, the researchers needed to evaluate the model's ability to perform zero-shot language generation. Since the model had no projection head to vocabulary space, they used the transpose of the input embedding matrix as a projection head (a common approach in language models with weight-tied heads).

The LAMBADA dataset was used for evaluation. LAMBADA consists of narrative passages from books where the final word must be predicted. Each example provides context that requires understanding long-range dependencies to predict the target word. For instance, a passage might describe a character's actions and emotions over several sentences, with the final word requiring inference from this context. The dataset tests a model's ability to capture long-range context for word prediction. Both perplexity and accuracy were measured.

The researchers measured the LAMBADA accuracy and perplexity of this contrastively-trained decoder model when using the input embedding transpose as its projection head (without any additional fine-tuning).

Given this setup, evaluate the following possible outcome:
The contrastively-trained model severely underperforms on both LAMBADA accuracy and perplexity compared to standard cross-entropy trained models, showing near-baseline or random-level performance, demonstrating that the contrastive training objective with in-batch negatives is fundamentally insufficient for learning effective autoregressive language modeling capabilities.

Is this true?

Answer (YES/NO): NO